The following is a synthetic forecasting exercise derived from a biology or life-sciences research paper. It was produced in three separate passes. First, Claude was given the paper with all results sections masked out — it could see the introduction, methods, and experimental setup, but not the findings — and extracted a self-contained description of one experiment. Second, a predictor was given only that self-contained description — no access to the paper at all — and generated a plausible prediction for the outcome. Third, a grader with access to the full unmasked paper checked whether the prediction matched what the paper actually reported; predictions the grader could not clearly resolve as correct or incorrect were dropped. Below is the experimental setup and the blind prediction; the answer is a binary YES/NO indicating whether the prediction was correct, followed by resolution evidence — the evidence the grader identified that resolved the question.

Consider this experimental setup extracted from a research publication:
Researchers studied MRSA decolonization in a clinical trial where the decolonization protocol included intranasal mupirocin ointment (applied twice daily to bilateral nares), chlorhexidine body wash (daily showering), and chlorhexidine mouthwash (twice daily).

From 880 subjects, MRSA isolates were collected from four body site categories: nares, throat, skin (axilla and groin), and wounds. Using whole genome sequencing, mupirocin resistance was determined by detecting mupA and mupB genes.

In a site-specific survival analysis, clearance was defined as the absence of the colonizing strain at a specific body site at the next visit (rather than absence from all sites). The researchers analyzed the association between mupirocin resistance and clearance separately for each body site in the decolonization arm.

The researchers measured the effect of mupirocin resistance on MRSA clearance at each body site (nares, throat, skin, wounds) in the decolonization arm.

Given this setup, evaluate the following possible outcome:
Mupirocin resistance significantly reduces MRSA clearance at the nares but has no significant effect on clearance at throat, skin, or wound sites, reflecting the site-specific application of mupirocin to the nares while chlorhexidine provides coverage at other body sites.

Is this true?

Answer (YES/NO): YES